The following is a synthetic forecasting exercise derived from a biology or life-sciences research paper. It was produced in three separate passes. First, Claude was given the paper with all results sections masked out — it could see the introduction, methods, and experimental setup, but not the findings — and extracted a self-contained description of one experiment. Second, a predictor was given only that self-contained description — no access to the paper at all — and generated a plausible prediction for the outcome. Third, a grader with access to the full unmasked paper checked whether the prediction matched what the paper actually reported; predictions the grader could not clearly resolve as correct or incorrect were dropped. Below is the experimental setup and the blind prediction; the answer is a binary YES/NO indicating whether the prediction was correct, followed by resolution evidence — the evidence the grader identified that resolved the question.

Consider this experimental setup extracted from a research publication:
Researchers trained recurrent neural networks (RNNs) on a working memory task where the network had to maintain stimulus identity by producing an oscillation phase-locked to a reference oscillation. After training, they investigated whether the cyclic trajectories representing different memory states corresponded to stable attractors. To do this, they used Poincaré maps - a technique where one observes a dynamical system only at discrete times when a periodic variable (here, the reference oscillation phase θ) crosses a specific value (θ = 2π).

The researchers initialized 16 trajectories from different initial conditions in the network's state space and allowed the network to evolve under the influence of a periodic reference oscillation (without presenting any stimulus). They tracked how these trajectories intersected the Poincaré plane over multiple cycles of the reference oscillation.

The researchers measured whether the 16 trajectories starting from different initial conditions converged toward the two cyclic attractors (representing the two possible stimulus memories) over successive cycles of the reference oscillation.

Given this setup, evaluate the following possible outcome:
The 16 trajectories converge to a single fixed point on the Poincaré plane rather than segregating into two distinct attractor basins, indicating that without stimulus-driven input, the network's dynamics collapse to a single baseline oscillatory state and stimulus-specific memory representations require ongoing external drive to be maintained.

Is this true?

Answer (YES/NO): NO